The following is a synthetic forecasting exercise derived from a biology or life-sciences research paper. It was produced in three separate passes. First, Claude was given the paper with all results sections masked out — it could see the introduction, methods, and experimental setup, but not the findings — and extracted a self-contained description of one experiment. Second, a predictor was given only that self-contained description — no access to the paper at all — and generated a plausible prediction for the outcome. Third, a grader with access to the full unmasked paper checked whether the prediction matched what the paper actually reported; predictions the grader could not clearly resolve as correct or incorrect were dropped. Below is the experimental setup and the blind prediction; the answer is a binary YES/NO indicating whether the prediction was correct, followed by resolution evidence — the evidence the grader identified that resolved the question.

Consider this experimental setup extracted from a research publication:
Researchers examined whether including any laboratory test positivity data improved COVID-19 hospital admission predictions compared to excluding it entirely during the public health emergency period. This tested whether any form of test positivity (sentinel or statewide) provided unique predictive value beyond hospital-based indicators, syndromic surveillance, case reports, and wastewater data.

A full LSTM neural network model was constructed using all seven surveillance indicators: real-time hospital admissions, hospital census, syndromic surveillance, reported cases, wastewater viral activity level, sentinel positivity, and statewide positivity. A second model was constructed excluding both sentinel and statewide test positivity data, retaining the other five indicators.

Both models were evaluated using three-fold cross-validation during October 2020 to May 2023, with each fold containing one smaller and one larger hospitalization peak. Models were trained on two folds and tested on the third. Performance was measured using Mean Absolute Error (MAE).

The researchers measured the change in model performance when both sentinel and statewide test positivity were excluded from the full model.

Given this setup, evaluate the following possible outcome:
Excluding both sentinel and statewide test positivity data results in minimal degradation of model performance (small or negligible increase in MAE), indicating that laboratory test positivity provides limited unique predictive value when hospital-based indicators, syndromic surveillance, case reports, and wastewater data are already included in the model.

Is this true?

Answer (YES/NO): NO